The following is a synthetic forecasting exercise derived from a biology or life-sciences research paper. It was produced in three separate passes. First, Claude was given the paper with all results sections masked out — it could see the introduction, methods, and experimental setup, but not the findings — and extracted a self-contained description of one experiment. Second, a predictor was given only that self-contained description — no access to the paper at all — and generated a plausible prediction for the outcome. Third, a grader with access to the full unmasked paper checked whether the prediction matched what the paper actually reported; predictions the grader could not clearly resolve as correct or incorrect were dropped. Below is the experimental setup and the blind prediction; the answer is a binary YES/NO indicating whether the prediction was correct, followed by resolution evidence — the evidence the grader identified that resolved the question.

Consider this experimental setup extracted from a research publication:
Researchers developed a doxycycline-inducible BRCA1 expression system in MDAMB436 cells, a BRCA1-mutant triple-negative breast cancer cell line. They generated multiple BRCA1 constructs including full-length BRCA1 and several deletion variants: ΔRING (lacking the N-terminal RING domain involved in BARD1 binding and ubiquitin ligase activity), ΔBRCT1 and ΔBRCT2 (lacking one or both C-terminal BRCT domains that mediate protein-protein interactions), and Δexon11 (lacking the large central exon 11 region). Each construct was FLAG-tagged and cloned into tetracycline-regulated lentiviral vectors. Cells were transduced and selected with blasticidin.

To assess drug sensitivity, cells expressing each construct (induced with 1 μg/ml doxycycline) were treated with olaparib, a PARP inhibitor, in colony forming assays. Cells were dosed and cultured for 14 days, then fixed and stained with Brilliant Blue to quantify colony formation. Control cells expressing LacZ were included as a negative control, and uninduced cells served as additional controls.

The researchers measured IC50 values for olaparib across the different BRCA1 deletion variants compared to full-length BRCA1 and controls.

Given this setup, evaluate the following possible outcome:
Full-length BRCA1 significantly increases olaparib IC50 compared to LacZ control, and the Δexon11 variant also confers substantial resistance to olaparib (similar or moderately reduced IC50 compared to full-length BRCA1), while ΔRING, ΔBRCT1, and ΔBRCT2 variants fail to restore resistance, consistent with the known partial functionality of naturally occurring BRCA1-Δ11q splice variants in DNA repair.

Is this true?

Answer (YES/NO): YES